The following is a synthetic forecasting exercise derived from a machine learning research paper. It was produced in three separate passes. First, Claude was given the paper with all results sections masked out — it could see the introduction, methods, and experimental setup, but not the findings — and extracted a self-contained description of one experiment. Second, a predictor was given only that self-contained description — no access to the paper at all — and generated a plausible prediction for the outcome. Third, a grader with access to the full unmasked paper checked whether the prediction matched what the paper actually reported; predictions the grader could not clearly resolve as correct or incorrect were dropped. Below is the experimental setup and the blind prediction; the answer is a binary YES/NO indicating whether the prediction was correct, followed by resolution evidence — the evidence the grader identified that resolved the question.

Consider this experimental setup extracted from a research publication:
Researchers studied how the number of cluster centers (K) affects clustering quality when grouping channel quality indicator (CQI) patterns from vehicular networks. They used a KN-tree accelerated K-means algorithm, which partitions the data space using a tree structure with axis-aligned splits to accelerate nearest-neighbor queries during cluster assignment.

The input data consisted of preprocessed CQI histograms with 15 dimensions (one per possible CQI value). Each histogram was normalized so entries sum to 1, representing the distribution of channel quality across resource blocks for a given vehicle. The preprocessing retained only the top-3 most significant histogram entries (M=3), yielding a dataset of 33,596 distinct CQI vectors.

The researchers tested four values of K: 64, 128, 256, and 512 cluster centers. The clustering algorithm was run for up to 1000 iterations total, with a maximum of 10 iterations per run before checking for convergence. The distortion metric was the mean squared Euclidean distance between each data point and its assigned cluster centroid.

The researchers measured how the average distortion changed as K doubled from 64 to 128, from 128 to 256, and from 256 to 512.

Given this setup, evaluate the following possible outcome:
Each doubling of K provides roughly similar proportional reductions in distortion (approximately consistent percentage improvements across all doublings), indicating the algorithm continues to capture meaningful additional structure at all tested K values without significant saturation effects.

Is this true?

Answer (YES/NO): YES